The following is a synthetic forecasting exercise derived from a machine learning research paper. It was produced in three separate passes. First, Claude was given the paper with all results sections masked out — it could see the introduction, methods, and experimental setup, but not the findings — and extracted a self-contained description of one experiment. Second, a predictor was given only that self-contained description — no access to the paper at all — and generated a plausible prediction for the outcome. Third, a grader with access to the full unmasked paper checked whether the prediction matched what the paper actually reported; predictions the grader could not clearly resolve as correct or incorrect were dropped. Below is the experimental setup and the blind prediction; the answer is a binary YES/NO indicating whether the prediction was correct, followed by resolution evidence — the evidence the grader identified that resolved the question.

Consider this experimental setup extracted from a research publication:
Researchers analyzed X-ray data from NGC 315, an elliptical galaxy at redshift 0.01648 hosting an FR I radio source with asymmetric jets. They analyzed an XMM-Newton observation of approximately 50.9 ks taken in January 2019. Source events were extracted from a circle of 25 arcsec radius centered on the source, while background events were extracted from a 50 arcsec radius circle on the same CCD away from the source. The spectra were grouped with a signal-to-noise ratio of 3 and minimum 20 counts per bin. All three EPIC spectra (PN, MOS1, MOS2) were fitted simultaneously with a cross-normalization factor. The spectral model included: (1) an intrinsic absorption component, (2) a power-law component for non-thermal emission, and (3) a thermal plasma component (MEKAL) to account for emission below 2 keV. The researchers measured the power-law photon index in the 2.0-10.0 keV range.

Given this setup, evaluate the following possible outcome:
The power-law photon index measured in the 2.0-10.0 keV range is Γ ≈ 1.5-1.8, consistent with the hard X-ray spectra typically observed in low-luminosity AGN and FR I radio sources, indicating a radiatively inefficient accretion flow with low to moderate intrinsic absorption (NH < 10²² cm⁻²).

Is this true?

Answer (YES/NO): YES